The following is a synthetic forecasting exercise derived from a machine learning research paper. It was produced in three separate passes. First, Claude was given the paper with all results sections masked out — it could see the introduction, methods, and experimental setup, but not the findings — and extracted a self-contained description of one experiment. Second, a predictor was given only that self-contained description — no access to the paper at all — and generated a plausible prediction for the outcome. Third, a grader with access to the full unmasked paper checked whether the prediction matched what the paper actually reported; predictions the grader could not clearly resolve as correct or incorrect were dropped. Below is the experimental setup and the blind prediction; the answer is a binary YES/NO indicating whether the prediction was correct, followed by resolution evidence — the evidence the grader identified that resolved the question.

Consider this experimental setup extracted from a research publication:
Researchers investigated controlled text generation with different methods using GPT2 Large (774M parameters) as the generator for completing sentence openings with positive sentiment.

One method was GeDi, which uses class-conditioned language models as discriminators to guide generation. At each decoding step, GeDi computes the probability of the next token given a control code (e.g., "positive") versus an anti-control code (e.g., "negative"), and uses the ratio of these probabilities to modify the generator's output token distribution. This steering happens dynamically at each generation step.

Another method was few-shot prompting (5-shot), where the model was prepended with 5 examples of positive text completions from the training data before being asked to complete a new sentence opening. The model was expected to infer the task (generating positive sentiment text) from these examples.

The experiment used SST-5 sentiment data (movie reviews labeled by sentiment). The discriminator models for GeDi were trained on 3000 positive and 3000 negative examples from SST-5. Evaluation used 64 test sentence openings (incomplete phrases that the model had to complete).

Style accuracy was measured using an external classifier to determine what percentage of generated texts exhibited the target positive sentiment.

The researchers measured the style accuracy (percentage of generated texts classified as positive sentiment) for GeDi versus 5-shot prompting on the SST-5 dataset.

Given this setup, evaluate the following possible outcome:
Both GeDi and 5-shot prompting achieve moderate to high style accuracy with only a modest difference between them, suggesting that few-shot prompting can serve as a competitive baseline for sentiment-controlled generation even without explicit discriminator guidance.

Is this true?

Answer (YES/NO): NO